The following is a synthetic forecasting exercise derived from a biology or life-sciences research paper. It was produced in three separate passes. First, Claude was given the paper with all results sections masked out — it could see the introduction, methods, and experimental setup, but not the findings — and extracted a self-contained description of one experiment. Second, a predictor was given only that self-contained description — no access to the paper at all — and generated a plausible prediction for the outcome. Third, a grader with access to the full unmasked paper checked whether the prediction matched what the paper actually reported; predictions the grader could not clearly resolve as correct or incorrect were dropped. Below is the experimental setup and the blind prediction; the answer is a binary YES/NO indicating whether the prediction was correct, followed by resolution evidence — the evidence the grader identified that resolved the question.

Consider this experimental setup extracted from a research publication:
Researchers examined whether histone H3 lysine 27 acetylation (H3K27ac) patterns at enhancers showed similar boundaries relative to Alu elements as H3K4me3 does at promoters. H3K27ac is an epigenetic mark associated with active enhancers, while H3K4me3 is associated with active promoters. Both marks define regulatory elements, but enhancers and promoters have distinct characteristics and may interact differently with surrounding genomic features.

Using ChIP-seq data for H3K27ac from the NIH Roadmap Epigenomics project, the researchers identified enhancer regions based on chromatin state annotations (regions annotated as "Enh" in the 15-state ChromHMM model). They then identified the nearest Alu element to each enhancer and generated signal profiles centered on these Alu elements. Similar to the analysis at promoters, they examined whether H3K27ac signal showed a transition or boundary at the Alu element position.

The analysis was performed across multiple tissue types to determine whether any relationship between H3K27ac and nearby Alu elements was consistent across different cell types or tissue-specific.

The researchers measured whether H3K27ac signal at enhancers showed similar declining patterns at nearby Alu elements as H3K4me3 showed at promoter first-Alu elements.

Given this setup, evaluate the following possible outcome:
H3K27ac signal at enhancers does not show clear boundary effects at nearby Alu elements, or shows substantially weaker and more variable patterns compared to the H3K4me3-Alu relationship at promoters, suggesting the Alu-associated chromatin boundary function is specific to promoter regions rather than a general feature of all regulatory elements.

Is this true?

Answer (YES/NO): NO